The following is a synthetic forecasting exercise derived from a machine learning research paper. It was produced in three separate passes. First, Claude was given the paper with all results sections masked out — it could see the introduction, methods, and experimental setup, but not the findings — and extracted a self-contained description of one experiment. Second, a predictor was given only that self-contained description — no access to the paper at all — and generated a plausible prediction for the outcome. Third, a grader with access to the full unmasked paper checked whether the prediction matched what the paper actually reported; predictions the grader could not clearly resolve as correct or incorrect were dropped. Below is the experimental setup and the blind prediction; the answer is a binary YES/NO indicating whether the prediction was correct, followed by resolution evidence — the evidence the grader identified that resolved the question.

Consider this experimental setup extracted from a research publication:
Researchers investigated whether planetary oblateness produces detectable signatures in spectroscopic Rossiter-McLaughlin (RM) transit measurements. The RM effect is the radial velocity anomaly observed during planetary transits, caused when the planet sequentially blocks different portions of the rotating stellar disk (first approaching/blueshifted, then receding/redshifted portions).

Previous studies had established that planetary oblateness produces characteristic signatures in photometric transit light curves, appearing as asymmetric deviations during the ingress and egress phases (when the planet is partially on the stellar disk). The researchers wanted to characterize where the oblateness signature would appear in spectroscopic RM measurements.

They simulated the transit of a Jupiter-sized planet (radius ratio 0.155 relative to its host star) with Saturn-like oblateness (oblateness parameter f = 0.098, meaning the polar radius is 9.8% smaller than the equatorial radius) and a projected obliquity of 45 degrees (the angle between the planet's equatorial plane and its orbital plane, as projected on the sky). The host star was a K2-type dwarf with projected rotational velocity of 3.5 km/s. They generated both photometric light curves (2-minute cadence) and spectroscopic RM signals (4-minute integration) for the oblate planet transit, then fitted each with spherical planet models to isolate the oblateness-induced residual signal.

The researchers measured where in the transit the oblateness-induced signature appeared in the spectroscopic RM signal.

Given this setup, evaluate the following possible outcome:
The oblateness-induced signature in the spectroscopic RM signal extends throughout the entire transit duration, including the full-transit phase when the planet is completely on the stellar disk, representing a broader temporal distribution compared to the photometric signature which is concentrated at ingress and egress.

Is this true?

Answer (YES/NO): NO